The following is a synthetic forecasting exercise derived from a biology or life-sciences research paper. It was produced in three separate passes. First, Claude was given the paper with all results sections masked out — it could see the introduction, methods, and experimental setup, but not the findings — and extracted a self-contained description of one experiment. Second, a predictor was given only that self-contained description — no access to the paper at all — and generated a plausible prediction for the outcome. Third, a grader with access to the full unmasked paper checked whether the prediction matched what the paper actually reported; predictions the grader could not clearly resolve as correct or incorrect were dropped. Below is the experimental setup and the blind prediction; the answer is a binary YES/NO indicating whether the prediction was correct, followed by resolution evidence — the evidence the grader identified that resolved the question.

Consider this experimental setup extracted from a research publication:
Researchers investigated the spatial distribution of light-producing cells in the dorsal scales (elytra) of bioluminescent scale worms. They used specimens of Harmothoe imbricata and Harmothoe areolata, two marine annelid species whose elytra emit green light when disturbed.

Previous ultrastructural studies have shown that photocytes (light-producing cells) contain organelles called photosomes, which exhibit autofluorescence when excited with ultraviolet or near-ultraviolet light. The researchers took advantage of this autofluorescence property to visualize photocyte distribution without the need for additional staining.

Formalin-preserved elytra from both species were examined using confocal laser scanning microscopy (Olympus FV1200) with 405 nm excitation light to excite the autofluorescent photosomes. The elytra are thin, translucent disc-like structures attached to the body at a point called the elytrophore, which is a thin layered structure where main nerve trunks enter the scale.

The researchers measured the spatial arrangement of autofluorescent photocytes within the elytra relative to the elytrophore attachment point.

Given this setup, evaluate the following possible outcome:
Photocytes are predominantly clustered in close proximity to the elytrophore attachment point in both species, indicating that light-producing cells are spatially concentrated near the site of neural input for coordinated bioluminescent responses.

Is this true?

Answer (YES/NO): YES